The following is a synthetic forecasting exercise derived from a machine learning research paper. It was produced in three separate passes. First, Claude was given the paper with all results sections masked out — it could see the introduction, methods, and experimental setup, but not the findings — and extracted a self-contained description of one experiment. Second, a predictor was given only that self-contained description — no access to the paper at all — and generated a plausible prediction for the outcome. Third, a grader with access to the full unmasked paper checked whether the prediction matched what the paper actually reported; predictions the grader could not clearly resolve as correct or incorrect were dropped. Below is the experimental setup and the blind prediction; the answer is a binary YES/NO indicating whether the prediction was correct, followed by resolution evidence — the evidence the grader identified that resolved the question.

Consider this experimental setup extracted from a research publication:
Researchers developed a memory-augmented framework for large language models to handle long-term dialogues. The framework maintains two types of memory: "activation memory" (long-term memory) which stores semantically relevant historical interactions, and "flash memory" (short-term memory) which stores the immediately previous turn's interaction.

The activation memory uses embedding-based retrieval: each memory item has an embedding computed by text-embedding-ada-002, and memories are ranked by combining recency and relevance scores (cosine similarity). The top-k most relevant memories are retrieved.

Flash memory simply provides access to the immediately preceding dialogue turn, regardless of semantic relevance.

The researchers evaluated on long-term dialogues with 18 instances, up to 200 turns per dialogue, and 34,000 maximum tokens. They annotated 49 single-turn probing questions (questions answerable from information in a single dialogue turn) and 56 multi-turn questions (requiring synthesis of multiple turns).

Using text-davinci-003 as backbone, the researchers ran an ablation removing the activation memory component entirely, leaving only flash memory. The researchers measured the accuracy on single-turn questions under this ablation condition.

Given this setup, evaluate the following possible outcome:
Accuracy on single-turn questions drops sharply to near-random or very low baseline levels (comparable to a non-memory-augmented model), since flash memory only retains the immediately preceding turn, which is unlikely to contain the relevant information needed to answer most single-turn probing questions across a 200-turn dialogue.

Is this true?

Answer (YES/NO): YES